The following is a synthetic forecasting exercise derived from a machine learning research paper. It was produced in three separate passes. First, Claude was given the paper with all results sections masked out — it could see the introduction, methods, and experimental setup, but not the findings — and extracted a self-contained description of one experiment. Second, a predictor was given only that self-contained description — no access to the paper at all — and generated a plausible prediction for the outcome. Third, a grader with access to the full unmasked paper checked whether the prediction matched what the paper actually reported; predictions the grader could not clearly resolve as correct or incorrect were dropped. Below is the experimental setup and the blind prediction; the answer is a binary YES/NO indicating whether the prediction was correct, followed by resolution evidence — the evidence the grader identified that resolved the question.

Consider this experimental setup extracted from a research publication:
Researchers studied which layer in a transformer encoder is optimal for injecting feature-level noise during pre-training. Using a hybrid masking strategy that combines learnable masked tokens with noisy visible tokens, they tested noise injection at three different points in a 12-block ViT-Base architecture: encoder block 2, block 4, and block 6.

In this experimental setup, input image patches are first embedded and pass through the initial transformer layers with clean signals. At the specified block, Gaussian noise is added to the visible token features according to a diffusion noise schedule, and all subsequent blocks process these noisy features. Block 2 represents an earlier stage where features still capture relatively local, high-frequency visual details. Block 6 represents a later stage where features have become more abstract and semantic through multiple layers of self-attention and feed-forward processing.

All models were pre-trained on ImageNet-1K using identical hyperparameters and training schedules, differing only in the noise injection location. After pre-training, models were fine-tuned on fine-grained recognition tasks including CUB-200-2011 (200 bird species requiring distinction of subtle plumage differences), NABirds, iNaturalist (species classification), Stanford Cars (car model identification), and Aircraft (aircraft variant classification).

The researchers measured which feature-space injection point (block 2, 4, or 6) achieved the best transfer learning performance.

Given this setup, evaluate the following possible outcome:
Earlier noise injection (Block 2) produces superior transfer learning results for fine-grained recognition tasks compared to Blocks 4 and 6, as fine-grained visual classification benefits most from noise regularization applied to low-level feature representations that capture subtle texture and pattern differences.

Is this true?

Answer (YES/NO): YES